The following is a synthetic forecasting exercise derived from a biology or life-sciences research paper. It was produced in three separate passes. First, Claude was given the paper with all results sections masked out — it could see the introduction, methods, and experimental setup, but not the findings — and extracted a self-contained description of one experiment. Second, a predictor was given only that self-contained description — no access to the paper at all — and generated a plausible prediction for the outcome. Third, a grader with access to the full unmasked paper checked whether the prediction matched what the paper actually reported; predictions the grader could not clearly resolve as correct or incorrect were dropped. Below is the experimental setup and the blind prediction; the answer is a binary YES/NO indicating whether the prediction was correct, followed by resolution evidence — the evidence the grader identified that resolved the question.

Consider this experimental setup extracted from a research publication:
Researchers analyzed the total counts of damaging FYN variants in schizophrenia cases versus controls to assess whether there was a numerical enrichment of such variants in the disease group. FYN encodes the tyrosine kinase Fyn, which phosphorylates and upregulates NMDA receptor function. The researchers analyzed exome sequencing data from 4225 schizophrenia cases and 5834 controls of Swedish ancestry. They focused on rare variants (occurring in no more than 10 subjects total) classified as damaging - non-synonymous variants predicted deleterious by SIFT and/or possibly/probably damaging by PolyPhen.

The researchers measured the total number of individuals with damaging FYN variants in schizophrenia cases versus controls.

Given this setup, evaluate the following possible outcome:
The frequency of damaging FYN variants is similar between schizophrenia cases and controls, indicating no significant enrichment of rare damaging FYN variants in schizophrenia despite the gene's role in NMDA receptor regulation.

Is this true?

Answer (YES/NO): NO